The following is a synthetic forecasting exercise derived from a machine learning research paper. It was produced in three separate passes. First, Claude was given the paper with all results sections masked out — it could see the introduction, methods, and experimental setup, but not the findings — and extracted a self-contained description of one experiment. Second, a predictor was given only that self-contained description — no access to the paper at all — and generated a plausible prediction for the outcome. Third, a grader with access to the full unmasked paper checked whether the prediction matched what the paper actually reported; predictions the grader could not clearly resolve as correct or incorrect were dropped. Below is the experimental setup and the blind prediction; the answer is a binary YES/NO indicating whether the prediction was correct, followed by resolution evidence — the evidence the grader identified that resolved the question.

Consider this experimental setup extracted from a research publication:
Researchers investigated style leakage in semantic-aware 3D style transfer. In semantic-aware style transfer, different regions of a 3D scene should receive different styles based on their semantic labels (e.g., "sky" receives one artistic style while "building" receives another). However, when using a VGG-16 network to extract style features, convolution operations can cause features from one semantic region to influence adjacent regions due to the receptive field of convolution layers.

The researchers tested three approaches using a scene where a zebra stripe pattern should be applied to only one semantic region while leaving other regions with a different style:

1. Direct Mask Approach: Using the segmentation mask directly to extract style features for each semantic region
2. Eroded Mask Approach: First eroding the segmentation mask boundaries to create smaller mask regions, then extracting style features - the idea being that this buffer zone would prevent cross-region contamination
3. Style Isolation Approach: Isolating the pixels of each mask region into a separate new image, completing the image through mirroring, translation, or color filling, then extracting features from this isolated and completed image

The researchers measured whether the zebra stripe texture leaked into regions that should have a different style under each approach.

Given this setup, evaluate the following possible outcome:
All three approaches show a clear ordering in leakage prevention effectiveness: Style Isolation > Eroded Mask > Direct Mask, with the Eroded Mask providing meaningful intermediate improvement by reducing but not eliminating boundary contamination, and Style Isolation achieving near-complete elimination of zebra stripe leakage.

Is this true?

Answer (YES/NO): NO